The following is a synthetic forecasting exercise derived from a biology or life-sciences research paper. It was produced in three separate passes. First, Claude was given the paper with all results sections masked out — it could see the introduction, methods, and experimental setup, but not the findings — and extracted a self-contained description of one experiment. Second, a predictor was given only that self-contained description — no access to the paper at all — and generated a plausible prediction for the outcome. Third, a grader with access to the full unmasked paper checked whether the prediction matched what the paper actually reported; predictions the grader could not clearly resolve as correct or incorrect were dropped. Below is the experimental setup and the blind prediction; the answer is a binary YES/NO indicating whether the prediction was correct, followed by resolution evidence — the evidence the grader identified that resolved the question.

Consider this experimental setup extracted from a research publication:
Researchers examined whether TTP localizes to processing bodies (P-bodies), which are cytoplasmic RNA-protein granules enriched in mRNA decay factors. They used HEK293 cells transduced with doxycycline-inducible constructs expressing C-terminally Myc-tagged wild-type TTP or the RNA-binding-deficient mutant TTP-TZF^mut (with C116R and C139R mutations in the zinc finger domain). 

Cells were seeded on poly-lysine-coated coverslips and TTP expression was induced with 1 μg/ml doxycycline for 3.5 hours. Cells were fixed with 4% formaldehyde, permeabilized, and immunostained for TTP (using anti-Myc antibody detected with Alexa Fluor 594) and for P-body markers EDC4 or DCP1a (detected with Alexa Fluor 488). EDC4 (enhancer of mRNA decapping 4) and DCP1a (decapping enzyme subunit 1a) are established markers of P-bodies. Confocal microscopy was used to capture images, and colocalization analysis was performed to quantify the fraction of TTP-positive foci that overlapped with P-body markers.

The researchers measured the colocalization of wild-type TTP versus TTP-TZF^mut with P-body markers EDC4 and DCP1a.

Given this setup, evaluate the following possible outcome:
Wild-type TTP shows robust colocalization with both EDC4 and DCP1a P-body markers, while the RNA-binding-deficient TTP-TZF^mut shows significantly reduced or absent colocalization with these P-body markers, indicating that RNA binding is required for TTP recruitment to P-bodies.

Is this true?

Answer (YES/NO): YES